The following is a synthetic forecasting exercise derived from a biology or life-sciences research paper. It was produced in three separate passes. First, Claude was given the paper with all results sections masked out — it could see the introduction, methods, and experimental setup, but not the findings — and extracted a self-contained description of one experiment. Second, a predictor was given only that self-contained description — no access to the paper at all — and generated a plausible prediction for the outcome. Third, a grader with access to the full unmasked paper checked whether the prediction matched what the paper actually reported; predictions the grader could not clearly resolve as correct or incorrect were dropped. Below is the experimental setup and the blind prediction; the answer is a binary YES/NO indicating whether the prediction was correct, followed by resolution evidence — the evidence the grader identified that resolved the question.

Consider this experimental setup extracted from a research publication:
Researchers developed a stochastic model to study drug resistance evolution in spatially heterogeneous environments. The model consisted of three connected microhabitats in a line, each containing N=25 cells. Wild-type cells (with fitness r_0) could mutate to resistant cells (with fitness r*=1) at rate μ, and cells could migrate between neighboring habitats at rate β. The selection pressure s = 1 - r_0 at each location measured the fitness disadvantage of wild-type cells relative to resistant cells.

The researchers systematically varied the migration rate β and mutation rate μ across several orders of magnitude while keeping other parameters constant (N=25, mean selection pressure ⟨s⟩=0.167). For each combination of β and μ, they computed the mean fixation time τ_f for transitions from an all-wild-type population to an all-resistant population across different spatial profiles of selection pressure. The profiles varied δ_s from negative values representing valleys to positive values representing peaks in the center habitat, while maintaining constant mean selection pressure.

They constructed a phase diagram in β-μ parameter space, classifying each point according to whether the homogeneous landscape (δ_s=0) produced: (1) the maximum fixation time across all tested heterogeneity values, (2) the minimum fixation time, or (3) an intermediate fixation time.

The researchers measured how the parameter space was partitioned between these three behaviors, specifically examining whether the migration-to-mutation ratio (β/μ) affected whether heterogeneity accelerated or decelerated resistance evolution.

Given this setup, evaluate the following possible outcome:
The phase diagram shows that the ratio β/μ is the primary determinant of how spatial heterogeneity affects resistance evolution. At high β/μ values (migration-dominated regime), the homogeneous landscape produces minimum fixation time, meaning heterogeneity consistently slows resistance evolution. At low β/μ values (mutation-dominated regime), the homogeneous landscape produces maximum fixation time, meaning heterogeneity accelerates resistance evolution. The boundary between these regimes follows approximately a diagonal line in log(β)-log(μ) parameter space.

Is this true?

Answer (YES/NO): NO